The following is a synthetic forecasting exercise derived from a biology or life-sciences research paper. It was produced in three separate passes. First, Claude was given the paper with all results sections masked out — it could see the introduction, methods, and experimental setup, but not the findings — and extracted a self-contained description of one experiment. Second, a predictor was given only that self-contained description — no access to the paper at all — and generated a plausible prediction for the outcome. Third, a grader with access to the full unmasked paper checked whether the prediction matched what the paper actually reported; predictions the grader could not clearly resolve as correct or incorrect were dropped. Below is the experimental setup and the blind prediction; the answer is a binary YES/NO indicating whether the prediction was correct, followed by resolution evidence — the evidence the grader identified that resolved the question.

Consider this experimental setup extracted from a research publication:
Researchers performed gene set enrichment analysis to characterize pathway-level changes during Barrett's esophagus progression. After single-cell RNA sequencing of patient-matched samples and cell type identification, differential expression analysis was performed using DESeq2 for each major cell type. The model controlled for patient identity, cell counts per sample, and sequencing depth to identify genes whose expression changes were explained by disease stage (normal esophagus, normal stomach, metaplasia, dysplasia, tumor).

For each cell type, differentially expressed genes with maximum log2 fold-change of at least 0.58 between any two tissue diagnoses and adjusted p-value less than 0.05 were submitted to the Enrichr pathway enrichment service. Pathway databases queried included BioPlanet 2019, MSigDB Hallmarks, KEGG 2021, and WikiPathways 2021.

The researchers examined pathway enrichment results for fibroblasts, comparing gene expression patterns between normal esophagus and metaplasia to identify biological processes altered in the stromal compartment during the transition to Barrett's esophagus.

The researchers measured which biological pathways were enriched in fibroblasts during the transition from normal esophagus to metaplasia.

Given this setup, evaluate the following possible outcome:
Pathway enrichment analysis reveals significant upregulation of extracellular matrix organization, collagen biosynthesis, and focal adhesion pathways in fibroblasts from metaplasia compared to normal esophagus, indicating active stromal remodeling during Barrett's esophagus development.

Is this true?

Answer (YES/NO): NO